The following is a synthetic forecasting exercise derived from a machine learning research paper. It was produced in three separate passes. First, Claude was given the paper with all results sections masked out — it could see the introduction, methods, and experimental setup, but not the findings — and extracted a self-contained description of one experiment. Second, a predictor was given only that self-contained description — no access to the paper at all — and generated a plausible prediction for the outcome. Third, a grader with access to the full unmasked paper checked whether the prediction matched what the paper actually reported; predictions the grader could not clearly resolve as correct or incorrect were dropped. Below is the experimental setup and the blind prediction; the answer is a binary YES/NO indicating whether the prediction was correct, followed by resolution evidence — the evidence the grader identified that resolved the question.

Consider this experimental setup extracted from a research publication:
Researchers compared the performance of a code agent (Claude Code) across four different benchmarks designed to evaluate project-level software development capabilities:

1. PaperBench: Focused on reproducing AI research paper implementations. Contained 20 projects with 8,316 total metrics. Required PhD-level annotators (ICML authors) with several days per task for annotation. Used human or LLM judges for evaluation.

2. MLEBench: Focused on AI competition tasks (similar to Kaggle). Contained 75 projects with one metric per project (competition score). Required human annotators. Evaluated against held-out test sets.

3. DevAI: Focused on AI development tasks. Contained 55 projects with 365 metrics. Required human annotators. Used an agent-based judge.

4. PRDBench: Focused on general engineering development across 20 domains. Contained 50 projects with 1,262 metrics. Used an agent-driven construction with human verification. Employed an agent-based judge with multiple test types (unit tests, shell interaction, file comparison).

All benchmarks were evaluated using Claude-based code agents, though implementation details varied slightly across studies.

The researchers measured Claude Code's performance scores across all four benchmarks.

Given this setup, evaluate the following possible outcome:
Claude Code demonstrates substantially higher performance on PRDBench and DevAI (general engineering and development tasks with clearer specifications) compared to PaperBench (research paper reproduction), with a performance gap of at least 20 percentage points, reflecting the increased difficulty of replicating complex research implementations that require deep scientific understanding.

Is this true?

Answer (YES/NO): YES